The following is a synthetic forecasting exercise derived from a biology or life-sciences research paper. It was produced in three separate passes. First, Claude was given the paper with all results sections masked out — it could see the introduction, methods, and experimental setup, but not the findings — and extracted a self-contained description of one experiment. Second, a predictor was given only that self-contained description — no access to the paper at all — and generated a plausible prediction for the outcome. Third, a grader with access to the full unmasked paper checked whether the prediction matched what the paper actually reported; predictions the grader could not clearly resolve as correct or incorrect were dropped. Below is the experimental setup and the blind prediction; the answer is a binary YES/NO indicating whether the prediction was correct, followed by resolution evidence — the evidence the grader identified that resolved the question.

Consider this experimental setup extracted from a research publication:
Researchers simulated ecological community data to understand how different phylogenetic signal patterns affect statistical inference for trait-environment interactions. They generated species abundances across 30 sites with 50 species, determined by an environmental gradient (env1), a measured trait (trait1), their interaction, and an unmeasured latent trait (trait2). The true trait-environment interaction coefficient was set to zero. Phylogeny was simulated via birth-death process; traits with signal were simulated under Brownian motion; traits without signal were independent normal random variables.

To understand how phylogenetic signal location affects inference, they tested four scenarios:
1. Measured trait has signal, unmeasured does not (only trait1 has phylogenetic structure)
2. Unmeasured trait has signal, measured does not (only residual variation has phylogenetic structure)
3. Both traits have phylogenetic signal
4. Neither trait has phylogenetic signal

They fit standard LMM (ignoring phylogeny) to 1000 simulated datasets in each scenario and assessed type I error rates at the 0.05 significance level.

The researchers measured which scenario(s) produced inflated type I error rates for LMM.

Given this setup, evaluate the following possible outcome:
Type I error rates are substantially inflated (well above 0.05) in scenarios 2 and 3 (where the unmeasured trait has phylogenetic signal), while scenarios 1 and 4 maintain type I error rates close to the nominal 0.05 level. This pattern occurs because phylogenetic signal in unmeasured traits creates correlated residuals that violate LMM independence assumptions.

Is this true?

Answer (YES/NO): NO